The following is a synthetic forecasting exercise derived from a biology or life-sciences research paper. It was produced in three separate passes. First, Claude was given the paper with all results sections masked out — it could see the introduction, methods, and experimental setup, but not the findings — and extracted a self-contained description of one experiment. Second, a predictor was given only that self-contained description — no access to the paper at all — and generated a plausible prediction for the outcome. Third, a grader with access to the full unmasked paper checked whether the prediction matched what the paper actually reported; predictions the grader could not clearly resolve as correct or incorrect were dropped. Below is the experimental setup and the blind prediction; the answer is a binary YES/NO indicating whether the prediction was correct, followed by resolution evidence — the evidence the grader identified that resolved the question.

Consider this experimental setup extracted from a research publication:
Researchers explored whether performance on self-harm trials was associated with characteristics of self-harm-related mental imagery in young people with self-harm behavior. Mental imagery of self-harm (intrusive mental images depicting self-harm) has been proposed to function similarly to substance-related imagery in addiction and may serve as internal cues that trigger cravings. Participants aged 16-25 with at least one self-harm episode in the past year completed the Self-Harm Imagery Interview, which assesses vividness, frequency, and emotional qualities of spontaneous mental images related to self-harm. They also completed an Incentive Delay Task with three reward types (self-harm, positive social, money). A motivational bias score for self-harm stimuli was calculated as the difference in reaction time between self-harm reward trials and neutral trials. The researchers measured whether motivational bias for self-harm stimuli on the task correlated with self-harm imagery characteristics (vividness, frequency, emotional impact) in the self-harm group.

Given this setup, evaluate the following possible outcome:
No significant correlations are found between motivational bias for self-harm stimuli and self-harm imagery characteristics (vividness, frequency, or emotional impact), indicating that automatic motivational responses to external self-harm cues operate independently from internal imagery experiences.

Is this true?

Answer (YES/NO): NO